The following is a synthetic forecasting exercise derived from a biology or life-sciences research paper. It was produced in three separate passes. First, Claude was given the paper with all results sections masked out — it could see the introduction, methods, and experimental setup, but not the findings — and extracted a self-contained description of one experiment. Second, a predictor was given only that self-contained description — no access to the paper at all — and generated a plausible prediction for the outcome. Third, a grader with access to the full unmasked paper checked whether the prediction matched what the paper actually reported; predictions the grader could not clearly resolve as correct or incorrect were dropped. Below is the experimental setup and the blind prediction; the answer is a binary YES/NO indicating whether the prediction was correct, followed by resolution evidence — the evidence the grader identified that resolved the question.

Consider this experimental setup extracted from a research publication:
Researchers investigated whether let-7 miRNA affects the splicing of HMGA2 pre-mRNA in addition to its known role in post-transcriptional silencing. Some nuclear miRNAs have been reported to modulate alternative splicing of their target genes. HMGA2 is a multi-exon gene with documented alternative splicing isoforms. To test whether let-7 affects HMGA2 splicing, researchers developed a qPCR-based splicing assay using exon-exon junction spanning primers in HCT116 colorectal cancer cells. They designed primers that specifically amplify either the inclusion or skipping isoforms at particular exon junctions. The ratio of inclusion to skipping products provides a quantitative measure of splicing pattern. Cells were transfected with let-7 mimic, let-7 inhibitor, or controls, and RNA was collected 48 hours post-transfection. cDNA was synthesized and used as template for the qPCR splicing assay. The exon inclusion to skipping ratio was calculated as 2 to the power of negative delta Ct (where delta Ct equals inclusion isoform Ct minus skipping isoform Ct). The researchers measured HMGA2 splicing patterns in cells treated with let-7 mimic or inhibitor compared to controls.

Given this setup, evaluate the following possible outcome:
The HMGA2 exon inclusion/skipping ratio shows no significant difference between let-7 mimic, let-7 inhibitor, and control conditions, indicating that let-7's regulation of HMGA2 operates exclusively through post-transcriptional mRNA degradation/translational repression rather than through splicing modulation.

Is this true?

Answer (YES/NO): YES